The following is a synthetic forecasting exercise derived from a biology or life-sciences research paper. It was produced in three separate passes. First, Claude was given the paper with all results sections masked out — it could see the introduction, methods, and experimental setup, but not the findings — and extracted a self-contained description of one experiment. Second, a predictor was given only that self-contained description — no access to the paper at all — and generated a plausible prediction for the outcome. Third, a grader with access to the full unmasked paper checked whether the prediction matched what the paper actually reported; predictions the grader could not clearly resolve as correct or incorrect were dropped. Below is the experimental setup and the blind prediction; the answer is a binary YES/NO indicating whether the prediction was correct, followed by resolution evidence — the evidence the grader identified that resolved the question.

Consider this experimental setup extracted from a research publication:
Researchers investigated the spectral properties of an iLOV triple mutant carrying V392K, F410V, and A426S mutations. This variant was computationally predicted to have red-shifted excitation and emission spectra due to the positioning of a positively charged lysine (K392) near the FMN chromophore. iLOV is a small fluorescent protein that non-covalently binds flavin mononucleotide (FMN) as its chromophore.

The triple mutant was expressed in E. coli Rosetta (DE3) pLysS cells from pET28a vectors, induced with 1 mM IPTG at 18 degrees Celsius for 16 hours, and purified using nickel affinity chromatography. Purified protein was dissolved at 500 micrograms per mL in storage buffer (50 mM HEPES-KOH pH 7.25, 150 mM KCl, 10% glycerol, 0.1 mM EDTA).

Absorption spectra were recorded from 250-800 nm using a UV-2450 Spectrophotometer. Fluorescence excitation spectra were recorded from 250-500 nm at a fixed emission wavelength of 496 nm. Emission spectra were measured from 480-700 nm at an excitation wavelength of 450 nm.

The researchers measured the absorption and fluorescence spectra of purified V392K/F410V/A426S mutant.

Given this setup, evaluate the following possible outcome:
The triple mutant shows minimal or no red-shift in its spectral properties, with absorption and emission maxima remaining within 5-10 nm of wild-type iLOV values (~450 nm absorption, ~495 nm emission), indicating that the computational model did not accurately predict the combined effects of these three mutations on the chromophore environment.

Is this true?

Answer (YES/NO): NO